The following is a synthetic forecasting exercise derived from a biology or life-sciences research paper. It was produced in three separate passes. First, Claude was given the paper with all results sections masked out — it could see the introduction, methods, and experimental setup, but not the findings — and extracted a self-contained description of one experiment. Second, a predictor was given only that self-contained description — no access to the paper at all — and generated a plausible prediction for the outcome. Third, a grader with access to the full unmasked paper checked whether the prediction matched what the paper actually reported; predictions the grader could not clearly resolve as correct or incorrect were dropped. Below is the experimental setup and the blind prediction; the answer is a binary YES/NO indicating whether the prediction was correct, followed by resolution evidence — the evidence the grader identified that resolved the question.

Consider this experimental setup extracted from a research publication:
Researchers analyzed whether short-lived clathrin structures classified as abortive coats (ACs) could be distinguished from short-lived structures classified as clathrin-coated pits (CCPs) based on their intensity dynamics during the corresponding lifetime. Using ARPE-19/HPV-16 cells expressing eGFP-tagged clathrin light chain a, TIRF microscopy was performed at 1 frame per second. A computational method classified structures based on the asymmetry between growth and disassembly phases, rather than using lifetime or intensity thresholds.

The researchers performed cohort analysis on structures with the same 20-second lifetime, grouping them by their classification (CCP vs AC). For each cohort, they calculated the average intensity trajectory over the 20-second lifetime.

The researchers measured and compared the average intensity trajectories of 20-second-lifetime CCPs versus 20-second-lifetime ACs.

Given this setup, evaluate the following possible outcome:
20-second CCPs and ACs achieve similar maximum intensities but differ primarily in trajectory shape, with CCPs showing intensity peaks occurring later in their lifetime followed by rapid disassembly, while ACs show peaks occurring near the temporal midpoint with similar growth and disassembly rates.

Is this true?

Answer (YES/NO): NO